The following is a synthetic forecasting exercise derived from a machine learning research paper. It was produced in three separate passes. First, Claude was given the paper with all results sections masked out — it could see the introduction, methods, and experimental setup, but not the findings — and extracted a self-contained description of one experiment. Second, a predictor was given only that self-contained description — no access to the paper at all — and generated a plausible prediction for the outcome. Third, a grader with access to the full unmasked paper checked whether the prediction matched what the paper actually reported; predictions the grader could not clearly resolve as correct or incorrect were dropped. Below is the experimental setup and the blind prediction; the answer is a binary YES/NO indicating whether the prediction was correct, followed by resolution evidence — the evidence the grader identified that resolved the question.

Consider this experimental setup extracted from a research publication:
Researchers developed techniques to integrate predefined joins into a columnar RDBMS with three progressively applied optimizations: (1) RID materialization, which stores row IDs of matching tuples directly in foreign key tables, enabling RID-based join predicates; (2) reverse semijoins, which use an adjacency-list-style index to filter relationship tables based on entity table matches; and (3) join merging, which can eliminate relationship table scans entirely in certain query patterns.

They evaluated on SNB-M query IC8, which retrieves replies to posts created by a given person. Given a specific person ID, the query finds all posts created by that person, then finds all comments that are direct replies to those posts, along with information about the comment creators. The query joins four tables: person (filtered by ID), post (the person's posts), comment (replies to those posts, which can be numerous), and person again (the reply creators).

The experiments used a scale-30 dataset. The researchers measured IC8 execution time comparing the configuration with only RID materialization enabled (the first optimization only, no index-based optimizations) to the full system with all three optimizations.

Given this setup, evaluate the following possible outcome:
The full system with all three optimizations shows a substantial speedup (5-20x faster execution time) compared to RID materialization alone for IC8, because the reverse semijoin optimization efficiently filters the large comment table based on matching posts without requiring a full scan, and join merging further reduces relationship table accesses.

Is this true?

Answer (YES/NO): NO